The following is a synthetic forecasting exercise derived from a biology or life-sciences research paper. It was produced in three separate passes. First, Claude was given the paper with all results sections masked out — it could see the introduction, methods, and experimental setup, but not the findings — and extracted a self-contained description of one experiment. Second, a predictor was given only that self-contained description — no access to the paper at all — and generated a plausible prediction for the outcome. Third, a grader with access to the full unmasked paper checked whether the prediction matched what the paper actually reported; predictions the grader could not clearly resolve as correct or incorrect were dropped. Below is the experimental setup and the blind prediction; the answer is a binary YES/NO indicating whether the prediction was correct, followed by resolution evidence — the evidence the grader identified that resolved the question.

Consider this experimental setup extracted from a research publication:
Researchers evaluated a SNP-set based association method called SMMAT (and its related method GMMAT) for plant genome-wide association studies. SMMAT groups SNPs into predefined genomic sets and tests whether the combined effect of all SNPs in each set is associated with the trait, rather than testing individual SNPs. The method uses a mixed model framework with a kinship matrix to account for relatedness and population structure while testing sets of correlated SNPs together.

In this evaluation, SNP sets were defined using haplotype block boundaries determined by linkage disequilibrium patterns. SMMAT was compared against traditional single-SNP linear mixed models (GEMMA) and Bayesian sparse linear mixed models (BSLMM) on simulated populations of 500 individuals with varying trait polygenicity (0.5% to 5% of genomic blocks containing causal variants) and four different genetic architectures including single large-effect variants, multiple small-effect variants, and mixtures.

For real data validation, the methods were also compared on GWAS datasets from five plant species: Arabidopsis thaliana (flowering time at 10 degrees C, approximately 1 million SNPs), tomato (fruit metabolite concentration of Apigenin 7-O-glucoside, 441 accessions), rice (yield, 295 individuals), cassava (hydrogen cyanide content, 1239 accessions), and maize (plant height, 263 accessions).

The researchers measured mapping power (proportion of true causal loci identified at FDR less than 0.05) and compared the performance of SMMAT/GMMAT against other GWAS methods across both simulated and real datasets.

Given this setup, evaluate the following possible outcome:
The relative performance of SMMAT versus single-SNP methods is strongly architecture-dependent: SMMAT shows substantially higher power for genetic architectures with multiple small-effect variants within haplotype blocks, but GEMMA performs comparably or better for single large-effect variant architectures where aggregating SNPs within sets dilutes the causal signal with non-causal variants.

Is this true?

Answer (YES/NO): NO